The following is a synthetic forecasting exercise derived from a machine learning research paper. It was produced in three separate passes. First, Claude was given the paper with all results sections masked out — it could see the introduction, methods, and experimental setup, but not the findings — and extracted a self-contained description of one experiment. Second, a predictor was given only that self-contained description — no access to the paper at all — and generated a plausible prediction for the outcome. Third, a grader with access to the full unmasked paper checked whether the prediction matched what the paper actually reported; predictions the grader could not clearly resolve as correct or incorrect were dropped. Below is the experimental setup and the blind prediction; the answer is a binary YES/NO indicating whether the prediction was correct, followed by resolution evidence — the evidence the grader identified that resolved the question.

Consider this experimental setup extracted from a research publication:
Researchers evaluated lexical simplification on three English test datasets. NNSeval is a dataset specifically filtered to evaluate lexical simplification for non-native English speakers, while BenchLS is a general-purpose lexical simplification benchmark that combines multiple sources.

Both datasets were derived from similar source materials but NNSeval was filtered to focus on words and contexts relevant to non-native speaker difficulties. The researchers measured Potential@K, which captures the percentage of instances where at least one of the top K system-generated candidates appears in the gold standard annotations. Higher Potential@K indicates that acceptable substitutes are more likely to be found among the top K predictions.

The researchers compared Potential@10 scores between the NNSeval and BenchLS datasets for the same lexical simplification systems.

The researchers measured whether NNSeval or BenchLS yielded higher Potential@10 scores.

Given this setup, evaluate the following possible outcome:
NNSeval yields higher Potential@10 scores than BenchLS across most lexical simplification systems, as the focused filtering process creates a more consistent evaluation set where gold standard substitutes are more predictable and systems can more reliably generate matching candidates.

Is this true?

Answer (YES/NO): NO